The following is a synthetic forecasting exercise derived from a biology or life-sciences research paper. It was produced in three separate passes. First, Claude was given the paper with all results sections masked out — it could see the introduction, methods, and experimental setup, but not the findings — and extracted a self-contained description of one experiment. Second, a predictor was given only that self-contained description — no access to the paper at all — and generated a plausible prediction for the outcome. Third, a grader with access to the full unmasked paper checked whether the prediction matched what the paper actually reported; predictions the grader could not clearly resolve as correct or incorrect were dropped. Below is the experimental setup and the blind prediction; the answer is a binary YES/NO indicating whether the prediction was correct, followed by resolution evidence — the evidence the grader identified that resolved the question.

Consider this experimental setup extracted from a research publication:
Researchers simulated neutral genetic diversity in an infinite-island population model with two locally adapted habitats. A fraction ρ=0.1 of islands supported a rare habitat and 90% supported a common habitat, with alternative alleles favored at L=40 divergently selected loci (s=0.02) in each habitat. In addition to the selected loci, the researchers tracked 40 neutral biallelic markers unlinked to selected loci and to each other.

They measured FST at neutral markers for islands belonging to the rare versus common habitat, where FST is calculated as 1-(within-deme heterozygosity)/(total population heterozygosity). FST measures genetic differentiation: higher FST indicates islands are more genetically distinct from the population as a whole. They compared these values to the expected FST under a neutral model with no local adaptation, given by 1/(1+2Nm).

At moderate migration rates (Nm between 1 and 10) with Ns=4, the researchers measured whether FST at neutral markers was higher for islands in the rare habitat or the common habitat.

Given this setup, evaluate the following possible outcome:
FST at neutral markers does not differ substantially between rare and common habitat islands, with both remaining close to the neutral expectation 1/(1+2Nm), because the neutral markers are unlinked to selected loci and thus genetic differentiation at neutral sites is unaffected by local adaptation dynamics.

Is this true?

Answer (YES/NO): NO